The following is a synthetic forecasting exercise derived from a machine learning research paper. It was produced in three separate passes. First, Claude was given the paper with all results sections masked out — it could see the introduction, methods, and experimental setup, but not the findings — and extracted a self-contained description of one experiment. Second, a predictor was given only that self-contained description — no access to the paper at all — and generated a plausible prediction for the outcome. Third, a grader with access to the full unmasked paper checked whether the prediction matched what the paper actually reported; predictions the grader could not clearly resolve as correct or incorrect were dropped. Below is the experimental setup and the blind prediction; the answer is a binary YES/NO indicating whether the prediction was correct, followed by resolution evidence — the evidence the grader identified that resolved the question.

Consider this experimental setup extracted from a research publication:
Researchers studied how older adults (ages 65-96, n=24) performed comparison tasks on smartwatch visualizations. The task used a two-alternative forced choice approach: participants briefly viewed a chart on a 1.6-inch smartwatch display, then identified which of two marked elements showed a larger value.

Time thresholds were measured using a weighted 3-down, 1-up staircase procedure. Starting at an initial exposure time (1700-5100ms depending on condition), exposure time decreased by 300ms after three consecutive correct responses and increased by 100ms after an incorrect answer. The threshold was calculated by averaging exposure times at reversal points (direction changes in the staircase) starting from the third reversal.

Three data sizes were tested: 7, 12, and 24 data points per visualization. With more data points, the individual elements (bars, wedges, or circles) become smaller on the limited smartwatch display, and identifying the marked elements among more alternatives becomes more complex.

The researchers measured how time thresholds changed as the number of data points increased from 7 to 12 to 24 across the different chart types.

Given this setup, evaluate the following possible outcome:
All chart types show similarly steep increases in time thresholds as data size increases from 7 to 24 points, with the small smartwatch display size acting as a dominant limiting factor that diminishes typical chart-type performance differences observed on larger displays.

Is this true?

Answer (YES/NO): NO